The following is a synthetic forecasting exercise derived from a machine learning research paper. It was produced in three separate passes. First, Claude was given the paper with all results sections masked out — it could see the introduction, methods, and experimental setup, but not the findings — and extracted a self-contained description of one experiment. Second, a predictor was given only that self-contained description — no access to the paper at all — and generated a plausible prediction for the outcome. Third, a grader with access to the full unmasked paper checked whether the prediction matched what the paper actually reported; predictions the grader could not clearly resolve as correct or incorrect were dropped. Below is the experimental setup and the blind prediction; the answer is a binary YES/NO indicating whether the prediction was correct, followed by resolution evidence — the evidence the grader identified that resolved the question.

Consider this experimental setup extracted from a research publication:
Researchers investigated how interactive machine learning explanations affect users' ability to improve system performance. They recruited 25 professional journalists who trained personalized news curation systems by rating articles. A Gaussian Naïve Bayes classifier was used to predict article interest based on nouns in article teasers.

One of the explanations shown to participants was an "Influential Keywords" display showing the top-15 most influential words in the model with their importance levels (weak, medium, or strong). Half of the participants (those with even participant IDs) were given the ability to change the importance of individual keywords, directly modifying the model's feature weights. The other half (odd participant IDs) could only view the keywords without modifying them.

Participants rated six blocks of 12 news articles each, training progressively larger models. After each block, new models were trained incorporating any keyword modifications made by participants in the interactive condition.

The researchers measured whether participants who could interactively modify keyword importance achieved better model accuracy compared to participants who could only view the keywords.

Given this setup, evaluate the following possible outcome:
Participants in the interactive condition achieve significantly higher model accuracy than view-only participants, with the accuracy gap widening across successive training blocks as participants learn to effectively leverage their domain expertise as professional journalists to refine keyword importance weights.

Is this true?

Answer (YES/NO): NO